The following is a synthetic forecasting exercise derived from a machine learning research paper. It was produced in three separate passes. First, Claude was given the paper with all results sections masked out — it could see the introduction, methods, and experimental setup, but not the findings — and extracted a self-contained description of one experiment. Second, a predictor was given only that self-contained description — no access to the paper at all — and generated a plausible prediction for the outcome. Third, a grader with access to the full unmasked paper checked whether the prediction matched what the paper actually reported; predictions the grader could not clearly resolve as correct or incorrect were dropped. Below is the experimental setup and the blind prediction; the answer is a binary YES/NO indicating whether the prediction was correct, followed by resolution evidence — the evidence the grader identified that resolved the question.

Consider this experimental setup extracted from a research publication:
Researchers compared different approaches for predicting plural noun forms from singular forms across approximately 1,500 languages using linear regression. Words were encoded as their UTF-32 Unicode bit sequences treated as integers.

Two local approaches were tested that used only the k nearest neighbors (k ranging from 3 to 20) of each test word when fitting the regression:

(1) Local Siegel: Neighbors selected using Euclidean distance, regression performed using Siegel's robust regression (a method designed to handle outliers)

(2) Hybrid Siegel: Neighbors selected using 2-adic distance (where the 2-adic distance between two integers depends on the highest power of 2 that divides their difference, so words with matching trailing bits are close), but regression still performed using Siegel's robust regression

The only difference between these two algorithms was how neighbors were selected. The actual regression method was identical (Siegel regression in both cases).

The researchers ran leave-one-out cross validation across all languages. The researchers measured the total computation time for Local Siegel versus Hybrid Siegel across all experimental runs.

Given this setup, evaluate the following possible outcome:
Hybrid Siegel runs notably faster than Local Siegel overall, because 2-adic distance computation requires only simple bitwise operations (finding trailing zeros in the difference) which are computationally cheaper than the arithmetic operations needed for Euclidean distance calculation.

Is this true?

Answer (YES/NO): NO